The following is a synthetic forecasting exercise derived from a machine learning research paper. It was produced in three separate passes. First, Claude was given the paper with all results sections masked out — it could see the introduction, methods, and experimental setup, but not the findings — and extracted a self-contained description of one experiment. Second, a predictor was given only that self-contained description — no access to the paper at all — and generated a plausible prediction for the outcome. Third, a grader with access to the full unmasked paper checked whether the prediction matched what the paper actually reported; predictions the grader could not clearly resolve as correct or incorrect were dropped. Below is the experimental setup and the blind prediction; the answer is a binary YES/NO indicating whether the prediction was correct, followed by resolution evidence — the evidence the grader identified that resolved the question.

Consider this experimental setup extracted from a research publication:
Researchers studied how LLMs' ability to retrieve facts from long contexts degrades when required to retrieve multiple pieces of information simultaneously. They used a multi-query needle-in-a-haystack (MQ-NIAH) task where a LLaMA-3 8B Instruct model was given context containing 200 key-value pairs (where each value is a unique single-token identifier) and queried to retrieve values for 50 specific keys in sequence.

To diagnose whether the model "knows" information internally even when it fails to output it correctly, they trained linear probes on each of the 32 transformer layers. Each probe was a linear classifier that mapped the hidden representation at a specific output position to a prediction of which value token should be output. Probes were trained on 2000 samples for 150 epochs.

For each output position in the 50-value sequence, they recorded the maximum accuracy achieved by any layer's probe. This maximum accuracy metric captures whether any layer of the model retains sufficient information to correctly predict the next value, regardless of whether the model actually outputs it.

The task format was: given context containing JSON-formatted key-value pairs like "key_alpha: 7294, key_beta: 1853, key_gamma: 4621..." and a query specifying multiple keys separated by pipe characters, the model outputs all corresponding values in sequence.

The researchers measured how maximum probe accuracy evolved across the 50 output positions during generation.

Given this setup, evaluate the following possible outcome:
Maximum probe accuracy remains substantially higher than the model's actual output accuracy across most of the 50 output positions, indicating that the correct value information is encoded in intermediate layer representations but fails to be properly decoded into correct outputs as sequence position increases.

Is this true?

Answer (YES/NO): NO